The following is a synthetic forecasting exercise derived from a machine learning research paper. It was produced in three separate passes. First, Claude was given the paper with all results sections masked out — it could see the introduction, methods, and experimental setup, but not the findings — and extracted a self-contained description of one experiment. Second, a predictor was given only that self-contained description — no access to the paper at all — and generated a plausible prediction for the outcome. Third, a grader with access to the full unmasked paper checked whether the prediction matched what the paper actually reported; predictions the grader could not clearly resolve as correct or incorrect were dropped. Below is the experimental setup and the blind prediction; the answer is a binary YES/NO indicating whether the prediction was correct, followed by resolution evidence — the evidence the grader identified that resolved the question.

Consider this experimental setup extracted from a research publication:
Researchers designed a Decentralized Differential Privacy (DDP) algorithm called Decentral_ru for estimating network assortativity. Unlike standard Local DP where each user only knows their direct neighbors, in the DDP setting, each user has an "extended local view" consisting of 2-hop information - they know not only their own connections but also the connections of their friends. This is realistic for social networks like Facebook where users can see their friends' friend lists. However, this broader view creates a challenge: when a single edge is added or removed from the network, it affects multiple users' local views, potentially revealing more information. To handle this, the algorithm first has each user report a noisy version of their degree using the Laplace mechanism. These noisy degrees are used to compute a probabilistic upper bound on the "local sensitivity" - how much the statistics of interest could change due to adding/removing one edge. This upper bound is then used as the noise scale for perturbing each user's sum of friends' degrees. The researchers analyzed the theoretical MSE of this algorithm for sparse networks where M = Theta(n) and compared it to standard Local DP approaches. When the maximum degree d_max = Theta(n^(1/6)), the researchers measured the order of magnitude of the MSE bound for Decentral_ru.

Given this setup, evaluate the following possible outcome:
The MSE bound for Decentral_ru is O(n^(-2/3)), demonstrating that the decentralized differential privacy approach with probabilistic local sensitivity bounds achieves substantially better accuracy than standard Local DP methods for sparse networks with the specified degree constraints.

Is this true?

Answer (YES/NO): NO